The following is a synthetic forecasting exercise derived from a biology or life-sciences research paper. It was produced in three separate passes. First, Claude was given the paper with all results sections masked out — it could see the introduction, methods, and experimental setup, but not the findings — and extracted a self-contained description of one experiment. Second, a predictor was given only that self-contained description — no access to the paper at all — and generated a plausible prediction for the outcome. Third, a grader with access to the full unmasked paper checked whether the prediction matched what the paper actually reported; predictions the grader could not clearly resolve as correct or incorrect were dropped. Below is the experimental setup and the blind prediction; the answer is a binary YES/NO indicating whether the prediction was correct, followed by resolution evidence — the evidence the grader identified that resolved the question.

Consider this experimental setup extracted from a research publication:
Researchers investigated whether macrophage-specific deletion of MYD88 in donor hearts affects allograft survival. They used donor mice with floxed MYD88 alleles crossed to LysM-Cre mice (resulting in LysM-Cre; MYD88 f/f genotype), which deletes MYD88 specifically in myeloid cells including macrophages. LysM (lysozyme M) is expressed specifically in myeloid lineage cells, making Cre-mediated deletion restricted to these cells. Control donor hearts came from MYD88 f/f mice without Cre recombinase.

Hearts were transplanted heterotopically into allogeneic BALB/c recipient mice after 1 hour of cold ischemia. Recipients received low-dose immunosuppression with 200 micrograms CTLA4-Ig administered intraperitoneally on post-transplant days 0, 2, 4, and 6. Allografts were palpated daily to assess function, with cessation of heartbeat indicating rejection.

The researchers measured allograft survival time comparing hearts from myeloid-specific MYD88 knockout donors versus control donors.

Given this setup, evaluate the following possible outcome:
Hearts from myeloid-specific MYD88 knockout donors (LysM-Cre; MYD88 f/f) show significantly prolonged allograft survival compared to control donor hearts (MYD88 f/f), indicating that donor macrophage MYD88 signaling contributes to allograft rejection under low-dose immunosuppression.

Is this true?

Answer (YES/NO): YES